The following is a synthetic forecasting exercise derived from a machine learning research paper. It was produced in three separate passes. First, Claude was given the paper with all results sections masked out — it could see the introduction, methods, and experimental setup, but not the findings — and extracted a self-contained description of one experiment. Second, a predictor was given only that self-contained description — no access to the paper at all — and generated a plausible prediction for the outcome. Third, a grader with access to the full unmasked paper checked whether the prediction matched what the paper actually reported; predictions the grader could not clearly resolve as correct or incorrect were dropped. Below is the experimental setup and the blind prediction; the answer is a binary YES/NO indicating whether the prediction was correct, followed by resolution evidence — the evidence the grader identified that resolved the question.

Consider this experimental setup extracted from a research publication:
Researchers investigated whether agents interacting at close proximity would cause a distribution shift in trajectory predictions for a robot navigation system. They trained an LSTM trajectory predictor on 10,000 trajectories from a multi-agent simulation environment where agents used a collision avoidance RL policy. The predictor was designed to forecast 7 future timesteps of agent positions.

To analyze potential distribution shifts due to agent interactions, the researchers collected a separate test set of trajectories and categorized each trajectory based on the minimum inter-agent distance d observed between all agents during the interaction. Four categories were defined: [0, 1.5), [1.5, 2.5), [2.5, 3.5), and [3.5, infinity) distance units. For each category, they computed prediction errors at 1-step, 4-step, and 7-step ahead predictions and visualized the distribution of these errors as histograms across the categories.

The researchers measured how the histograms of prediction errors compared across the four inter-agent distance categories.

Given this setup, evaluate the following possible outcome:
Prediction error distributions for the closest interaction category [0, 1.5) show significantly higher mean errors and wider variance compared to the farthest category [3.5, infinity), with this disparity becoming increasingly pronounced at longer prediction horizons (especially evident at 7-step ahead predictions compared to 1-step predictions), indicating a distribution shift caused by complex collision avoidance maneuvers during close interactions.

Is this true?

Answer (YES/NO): NO